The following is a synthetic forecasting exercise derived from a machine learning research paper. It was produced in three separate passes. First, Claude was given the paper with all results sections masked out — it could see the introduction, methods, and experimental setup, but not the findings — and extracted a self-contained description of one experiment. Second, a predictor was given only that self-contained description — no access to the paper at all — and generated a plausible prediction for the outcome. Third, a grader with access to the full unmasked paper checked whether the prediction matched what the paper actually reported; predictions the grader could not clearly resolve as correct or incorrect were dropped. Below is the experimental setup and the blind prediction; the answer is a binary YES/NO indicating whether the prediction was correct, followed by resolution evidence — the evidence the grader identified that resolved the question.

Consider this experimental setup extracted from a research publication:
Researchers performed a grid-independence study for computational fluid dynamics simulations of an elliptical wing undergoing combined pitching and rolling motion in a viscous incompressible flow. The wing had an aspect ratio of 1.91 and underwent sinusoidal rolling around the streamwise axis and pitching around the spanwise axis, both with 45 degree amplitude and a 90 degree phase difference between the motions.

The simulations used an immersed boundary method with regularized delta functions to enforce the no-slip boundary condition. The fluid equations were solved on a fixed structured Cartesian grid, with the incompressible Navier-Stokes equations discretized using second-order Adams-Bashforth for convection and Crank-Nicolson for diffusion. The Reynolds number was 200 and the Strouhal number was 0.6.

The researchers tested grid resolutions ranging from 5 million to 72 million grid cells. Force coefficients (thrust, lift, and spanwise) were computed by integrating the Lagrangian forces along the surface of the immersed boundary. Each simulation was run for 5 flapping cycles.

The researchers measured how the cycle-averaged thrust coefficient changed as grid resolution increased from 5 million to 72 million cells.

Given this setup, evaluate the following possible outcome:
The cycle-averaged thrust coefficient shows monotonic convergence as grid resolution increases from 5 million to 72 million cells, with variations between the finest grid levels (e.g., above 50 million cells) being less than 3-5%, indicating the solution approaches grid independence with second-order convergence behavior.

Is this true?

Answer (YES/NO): NO